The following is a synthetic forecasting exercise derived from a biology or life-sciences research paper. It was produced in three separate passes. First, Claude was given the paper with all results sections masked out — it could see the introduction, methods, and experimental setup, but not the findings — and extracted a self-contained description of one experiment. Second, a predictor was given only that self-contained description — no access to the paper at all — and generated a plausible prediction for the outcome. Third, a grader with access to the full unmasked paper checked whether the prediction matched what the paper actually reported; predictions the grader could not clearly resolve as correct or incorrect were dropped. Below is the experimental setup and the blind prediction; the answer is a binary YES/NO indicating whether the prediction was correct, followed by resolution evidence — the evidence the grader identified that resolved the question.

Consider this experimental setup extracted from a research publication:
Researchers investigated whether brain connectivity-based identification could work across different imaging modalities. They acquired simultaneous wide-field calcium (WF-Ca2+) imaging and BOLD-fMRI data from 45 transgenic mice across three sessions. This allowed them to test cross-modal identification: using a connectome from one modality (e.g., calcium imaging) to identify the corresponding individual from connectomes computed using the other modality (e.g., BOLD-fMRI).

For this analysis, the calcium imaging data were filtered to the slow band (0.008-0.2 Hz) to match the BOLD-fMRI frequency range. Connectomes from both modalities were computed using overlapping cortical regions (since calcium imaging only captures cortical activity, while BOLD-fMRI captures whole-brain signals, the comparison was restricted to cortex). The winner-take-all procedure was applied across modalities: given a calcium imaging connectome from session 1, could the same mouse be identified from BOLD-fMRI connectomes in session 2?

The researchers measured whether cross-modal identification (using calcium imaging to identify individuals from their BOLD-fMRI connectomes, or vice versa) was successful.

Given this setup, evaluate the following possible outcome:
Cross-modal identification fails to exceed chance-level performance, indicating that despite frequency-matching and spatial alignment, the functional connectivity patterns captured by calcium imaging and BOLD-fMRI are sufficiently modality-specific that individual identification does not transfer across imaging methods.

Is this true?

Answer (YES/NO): YES